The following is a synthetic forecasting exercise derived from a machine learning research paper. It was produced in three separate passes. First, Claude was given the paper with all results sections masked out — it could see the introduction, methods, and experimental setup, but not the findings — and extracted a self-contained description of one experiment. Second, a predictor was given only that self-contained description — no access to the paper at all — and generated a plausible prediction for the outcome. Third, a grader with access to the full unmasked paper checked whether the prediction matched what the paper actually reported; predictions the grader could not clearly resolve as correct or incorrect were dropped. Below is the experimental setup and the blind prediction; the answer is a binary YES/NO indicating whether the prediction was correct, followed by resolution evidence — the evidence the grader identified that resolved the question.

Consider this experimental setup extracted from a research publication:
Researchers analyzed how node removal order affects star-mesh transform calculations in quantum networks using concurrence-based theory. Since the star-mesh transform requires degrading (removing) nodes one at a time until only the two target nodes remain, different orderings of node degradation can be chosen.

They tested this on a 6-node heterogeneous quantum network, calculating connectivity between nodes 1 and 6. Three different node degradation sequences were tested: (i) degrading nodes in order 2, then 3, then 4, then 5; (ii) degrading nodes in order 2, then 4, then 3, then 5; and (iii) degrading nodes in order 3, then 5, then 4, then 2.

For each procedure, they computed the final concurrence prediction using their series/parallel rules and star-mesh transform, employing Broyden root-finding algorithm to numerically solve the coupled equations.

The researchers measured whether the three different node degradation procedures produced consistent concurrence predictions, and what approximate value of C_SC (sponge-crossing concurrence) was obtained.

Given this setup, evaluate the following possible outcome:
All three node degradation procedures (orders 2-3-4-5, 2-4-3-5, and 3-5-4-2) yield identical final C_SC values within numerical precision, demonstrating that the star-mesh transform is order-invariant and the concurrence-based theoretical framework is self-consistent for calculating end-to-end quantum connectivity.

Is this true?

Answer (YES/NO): NO